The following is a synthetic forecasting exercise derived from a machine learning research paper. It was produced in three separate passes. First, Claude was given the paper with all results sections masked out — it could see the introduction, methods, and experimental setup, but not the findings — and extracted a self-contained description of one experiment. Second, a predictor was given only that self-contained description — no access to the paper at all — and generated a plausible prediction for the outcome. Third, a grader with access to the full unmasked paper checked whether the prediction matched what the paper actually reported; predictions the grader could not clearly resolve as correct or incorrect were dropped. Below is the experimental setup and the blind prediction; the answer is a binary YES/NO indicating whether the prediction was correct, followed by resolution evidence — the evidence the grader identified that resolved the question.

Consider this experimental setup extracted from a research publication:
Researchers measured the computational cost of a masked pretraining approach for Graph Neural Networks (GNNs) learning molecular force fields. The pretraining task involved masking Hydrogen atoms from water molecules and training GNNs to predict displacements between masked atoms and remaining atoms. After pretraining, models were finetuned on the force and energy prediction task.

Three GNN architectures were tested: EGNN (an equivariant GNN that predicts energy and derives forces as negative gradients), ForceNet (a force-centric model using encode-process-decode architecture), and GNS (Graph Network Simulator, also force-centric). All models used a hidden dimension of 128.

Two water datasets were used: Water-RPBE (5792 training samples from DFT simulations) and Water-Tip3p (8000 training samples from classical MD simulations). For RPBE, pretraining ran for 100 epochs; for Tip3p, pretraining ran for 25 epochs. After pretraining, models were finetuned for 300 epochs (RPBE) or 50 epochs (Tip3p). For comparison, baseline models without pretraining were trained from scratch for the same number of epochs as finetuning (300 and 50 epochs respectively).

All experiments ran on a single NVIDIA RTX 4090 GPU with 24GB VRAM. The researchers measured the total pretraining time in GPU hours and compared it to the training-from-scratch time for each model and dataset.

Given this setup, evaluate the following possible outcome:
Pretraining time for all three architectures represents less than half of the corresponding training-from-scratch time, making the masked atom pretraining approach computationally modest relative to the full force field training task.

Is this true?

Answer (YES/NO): YES